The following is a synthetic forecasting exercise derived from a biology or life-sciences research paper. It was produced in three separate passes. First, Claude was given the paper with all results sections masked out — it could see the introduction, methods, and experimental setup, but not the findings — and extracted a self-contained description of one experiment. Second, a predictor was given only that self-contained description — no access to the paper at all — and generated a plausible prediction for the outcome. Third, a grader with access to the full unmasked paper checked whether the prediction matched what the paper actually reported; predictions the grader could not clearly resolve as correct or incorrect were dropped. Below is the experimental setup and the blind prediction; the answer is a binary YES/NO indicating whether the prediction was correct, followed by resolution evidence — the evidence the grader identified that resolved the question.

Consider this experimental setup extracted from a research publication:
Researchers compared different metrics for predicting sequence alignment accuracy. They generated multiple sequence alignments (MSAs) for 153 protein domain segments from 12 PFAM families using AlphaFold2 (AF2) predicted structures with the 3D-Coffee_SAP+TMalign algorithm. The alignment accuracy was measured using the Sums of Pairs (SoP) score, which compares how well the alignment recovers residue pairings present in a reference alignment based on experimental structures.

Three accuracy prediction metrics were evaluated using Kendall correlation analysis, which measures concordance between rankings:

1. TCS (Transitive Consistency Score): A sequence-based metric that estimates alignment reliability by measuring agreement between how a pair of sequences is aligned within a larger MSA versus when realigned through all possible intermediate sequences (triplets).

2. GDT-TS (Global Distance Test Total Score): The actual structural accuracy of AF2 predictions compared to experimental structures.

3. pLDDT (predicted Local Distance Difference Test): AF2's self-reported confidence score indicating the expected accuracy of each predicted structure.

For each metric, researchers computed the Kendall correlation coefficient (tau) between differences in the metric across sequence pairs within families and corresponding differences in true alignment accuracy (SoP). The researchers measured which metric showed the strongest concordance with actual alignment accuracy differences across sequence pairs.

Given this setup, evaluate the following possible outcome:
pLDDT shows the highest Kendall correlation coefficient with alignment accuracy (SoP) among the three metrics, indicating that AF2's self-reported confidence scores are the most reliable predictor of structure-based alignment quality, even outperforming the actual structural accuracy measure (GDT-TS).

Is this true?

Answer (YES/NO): NO